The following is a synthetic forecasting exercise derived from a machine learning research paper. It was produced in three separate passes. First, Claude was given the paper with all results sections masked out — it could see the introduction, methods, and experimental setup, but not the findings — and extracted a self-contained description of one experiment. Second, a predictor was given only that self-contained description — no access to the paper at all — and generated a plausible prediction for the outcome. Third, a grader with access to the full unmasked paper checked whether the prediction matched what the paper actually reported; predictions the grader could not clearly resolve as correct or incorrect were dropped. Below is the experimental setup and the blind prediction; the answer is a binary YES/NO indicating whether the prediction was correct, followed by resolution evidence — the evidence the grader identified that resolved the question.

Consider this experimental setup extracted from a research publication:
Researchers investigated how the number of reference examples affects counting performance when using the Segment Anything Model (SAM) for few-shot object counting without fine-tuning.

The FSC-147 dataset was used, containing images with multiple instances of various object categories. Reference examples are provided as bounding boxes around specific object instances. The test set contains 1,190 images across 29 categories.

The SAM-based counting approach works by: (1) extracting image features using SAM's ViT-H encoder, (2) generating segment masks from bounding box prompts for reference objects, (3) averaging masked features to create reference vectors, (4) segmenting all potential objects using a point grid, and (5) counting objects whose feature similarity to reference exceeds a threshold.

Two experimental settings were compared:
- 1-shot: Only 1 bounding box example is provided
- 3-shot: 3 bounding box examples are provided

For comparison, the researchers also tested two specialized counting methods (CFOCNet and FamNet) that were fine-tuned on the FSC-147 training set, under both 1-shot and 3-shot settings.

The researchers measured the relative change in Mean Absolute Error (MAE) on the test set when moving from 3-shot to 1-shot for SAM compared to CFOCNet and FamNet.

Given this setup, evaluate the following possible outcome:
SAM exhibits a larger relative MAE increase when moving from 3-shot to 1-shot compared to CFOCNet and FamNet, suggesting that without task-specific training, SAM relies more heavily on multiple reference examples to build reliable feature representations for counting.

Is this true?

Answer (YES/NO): NO